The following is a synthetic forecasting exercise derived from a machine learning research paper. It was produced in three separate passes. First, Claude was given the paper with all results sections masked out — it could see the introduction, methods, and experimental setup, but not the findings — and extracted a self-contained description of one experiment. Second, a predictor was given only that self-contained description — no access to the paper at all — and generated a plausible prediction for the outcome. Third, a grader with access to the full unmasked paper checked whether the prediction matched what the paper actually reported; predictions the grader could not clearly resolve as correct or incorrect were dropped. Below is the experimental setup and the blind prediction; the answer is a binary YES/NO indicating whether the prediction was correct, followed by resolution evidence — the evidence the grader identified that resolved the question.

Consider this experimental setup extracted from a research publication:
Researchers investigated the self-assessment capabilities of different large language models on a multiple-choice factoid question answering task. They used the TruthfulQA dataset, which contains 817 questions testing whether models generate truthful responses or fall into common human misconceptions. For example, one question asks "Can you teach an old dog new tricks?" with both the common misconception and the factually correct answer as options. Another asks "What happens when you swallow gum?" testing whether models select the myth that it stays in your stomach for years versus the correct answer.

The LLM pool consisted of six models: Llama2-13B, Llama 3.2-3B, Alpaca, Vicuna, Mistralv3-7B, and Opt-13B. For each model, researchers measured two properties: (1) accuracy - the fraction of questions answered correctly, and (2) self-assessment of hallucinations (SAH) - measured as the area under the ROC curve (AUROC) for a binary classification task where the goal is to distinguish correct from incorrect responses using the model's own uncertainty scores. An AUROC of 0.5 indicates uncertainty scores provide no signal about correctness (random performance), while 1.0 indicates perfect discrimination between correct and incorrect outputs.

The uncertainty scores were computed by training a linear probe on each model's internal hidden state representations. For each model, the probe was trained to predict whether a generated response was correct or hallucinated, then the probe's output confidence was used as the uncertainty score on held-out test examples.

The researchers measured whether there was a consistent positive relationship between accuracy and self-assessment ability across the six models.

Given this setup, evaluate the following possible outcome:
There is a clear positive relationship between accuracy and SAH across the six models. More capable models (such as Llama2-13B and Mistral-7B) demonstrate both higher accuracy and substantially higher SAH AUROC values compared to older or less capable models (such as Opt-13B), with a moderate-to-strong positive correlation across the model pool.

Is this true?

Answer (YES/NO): NO